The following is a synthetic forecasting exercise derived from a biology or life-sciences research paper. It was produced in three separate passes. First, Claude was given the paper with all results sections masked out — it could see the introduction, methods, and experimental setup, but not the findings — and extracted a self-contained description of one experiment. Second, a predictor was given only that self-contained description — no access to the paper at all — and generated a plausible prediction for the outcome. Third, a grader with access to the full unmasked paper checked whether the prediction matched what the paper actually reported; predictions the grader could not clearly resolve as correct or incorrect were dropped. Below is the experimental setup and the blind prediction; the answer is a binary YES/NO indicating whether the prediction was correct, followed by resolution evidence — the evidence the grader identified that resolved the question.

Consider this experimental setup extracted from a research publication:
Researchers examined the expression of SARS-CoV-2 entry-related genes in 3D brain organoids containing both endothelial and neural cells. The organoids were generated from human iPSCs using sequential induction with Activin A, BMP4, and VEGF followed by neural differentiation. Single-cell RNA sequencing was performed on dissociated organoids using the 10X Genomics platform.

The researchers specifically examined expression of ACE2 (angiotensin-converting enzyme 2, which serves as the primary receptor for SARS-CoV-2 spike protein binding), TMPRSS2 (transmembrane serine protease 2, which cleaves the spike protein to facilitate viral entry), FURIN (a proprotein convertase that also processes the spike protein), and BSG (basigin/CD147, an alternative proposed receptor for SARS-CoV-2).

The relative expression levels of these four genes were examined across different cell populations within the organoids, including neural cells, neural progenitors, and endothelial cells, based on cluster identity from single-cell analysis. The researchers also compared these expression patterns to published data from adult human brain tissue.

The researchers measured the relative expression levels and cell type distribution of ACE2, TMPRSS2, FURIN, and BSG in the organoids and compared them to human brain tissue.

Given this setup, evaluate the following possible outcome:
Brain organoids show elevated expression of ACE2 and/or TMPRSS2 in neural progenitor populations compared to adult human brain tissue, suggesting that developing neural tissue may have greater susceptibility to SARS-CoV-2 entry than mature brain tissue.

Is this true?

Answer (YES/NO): NO